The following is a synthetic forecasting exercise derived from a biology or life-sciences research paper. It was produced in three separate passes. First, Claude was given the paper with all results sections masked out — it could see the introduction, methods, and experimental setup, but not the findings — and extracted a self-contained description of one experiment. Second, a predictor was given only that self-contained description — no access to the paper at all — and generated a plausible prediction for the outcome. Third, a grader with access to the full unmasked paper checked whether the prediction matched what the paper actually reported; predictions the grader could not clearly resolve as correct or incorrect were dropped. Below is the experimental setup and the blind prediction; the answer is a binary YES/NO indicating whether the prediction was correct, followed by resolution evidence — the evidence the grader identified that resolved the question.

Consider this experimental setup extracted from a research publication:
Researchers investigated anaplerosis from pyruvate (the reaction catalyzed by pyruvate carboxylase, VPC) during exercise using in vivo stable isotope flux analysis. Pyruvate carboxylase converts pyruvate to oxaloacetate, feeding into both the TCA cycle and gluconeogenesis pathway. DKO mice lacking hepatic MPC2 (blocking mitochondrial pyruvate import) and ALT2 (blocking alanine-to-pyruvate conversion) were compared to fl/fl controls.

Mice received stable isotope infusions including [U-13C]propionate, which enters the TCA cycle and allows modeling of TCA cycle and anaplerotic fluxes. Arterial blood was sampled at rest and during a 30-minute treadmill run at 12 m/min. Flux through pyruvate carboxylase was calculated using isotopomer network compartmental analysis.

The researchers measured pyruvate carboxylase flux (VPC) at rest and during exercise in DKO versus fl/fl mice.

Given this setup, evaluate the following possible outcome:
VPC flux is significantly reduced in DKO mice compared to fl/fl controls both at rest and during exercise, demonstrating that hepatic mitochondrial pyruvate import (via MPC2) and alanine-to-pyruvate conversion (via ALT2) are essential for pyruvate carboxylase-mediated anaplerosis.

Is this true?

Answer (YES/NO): YES